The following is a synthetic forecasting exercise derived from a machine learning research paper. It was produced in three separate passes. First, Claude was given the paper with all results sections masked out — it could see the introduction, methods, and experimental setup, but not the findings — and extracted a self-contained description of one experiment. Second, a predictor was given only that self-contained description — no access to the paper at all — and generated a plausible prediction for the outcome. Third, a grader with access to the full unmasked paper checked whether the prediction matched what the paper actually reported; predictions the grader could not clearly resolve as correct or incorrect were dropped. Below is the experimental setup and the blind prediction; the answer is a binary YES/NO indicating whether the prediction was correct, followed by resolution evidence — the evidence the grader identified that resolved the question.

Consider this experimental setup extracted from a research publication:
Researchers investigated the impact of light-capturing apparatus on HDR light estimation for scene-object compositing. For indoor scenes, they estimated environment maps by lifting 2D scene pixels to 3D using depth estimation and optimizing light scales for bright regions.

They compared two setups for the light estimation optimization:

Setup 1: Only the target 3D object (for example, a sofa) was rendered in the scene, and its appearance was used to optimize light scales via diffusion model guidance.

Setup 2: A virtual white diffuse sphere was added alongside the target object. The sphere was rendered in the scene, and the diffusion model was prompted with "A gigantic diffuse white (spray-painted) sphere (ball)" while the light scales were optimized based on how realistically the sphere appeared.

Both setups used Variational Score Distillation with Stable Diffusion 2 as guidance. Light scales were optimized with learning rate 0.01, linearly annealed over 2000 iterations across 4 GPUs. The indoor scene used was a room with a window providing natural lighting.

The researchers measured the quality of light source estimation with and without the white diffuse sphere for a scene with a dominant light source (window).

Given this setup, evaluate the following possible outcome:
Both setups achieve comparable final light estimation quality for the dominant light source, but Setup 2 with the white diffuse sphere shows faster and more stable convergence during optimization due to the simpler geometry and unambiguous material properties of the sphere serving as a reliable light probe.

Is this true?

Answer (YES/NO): NO